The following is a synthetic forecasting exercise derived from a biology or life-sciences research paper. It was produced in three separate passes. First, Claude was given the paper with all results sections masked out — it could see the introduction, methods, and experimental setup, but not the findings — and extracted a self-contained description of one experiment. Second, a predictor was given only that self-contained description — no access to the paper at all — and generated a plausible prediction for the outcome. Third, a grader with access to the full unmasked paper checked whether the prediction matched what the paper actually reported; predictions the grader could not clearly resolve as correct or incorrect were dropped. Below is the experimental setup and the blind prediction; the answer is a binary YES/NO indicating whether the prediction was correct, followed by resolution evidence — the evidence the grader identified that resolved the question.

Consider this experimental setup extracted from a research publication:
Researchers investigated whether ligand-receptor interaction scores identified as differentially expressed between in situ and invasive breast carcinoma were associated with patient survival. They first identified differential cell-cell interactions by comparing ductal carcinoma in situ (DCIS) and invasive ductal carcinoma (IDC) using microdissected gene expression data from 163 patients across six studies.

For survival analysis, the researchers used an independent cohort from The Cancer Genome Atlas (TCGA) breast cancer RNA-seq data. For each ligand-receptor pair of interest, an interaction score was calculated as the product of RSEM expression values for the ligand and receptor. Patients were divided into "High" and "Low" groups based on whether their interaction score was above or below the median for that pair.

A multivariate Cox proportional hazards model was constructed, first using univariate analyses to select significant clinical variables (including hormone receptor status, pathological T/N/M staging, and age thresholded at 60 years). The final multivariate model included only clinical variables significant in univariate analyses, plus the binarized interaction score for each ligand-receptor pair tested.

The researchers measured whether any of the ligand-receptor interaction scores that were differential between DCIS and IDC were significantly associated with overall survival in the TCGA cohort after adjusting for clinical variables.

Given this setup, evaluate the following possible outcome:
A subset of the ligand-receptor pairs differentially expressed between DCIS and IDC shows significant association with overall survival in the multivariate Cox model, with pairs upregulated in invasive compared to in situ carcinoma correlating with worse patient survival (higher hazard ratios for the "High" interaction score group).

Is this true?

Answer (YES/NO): NO